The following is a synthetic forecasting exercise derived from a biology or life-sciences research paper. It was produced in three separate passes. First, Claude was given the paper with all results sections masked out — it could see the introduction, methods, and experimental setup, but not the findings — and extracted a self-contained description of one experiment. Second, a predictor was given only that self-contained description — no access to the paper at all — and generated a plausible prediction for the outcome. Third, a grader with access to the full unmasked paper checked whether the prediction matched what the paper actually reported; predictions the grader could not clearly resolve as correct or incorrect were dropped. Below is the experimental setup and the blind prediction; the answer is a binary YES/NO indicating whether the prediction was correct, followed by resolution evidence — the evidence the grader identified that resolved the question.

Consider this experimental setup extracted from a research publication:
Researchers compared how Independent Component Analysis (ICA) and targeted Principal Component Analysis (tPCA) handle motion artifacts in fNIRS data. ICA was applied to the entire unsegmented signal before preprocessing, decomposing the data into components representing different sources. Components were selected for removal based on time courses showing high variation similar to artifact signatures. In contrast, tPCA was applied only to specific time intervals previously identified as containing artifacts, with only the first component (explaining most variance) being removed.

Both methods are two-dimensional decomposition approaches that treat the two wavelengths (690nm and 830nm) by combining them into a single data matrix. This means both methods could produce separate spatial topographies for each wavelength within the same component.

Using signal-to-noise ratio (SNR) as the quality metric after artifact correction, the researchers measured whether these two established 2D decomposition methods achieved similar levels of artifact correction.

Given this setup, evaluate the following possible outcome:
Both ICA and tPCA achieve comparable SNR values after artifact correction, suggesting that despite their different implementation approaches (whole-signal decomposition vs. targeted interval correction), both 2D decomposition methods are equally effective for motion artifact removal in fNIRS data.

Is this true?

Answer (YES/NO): NO